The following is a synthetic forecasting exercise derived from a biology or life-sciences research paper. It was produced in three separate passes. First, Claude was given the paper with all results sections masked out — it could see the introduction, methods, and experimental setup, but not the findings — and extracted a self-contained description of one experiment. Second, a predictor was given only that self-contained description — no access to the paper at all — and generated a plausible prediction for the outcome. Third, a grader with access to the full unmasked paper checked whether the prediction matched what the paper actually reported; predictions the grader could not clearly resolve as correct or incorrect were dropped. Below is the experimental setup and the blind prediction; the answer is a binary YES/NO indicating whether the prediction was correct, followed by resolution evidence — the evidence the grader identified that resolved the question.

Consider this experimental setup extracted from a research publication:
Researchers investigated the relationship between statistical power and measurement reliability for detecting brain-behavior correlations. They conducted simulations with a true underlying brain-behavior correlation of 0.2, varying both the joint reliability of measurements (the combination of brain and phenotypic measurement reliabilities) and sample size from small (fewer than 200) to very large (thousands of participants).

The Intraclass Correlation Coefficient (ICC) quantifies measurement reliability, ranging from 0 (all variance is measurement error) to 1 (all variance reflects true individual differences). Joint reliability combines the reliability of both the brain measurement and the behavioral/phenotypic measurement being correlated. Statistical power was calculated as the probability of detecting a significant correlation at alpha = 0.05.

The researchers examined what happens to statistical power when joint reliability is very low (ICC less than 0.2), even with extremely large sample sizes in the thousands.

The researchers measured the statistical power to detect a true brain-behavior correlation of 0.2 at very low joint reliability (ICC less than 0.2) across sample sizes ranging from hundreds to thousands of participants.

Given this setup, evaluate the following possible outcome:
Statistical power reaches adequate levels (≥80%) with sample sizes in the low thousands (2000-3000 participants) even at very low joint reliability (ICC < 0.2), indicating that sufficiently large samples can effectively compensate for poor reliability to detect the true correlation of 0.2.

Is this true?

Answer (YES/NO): NO